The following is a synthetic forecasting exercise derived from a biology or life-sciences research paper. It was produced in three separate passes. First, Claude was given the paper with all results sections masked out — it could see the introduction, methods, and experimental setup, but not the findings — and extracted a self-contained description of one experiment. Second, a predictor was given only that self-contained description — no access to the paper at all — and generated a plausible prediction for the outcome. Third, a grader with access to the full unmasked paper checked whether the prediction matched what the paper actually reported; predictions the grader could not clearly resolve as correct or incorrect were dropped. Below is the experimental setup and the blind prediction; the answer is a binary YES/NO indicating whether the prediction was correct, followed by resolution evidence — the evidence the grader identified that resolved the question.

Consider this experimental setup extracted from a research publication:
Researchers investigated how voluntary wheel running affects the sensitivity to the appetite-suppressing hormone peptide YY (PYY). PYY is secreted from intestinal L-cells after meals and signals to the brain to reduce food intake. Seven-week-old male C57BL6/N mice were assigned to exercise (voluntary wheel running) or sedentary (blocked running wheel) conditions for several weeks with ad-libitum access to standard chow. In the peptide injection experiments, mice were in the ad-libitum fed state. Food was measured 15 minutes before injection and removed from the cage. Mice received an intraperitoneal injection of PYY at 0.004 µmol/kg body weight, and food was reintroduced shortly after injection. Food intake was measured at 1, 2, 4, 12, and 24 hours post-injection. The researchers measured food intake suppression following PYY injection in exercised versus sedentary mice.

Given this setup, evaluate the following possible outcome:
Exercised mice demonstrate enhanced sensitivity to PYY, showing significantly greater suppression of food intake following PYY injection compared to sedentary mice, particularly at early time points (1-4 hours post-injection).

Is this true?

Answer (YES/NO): YES